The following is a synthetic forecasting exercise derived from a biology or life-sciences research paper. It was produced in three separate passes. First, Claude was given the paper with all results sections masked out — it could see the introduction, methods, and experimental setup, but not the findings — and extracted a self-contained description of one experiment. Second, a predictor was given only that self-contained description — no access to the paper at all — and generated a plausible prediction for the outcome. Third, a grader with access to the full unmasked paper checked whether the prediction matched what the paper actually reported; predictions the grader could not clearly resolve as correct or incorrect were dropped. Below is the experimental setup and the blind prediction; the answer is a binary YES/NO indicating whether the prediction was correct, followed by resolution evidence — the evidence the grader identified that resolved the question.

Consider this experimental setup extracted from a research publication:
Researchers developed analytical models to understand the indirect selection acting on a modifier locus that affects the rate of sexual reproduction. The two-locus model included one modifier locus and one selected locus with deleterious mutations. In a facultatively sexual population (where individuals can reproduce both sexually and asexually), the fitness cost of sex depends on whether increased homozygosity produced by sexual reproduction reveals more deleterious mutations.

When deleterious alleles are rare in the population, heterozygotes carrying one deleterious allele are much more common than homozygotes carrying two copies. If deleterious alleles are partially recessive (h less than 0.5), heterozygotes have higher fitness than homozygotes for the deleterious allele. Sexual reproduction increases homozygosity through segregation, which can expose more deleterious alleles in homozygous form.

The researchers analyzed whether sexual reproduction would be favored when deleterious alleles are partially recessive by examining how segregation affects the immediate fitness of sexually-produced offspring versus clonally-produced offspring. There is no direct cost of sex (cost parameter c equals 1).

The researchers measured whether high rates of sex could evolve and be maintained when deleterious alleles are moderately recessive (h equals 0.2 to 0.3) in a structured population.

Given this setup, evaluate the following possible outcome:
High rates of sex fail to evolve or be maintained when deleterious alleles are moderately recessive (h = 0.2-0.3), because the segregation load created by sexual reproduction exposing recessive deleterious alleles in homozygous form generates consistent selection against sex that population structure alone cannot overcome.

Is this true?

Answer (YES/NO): YES